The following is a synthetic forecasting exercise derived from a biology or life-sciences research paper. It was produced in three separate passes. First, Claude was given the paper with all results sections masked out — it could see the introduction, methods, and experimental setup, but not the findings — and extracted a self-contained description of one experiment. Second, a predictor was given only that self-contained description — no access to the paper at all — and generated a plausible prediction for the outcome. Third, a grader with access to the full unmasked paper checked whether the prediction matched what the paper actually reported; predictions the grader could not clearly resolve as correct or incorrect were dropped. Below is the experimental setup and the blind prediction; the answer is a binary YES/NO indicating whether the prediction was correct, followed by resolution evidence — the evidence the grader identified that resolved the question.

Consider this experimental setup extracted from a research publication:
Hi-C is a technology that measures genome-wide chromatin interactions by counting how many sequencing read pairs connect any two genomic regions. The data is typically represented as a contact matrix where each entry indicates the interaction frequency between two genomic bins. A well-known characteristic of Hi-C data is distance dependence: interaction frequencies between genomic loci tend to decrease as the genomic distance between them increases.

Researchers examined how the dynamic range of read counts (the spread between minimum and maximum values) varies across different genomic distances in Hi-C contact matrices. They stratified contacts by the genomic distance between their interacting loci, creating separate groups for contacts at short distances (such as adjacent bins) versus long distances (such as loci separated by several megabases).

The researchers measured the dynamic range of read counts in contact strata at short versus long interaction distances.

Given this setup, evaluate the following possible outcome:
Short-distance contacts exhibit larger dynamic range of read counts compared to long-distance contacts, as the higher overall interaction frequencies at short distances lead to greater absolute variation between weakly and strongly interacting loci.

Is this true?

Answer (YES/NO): YES